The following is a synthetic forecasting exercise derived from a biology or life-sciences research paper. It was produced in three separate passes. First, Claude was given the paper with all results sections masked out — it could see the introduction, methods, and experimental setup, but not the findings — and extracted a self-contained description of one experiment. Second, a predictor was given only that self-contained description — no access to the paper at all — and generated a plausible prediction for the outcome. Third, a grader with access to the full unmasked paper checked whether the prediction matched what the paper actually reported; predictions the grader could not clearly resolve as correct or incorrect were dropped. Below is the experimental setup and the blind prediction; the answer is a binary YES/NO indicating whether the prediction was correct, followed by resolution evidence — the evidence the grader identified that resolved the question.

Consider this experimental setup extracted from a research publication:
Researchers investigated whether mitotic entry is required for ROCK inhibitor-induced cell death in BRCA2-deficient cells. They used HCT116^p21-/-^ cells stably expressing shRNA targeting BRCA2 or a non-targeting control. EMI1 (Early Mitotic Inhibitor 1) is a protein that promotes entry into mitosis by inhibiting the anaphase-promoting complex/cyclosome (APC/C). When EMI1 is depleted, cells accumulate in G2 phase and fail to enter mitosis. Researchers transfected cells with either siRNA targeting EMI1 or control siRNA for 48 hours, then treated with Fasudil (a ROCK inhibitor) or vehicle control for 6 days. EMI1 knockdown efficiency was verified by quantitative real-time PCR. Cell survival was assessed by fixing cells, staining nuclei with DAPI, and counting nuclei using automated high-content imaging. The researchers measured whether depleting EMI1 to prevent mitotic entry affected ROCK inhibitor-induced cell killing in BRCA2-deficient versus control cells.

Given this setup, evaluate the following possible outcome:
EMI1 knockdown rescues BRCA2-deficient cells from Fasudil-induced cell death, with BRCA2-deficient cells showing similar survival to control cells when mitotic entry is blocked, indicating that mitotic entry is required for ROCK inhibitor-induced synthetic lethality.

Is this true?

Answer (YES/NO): YES